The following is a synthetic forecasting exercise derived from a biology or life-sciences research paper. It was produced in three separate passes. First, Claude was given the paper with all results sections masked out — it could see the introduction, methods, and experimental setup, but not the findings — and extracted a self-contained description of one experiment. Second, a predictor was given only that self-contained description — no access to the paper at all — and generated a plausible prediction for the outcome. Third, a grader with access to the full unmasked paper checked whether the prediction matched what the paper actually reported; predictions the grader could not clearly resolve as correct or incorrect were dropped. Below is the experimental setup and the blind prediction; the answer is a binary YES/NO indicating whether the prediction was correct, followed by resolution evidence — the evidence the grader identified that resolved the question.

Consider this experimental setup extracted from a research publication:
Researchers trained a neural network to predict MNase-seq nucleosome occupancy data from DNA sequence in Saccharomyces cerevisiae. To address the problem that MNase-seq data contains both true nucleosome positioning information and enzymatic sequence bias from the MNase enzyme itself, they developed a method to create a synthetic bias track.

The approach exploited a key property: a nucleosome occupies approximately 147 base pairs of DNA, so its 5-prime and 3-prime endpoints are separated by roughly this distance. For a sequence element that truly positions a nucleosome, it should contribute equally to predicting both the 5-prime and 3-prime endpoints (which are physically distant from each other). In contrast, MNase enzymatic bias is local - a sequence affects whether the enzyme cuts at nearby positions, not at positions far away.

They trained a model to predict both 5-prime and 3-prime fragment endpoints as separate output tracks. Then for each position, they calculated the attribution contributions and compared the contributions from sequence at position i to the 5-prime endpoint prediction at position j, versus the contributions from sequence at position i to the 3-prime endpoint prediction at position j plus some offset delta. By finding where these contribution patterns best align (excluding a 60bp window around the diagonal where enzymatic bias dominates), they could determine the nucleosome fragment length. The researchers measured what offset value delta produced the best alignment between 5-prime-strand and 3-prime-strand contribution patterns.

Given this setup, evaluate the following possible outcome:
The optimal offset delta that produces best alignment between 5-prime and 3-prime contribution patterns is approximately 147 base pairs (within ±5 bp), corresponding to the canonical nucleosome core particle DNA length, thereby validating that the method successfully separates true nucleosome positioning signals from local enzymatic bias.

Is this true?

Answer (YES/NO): NO